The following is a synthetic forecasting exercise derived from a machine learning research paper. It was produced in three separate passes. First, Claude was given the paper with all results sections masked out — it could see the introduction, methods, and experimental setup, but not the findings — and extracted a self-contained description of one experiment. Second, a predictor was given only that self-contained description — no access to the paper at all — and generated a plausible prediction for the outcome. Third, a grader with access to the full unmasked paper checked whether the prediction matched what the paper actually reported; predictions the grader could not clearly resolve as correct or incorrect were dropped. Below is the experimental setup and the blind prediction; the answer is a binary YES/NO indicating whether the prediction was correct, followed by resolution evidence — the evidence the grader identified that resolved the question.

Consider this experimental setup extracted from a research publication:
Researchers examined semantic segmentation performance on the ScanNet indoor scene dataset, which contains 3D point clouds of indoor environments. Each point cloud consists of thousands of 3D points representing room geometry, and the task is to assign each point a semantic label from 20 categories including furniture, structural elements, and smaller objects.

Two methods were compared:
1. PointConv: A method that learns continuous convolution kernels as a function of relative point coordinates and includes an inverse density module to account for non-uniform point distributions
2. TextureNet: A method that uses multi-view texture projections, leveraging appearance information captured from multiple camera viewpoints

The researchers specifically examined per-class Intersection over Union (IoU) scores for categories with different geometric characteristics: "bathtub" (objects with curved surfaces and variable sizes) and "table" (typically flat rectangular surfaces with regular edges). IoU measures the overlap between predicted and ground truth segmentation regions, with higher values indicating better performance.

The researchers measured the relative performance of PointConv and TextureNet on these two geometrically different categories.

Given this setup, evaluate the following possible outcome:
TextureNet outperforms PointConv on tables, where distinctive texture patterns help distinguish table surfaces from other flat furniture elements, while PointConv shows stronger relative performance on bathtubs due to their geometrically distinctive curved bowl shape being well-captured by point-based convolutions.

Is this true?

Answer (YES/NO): NO